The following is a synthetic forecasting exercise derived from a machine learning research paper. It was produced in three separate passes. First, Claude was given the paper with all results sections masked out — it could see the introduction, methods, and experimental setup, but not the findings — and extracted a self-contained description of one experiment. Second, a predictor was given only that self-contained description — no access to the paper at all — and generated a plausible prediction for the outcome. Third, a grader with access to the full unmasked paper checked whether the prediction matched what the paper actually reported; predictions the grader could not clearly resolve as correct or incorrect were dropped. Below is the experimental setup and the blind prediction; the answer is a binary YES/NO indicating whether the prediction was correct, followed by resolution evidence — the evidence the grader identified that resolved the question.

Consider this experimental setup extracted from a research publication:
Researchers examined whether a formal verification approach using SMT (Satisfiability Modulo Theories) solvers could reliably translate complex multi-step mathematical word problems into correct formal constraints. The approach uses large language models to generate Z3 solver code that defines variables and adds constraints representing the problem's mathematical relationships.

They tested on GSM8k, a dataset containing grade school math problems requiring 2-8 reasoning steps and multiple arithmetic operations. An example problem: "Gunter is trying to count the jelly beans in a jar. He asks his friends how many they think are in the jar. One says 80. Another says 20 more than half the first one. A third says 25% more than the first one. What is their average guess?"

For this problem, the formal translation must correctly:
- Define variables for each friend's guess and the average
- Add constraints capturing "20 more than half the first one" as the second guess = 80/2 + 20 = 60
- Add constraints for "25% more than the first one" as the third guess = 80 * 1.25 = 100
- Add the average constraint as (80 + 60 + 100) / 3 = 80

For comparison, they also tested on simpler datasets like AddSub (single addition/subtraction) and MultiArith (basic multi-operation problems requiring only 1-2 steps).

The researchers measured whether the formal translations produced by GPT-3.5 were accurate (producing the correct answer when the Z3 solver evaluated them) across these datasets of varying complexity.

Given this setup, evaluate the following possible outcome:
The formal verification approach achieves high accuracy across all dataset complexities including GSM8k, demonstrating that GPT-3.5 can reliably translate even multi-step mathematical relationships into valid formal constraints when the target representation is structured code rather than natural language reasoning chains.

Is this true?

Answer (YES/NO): NO